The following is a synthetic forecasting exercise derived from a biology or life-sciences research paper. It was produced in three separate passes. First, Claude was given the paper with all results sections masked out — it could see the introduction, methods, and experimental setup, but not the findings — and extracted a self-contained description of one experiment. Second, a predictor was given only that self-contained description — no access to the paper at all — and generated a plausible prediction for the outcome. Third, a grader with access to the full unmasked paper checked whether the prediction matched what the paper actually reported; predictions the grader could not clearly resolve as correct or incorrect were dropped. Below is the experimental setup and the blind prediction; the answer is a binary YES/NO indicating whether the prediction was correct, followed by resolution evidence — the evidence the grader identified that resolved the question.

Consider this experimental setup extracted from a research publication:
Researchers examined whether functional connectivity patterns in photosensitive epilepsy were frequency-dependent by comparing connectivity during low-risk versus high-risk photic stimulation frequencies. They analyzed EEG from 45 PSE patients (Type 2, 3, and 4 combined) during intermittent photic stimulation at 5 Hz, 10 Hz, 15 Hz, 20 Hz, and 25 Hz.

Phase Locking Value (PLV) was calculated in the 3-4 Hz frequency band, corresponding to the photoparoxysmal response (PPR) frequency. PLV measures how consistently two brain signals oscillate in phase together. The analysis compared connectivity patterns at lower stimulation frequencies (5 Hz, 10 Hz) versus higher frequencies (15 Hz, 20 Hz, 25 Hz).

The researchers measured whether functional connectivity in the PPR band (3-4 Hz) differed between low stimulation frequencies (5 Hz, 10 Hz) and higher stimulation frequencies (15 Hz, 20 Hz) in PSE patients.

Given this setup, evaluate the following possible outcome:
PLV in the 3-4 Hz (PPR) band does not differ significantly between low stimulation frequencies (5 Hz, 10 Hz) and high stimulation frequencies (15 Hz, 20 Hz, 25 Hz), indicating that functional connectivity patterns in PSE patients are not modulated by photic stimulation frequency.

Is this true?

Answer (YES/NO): NO